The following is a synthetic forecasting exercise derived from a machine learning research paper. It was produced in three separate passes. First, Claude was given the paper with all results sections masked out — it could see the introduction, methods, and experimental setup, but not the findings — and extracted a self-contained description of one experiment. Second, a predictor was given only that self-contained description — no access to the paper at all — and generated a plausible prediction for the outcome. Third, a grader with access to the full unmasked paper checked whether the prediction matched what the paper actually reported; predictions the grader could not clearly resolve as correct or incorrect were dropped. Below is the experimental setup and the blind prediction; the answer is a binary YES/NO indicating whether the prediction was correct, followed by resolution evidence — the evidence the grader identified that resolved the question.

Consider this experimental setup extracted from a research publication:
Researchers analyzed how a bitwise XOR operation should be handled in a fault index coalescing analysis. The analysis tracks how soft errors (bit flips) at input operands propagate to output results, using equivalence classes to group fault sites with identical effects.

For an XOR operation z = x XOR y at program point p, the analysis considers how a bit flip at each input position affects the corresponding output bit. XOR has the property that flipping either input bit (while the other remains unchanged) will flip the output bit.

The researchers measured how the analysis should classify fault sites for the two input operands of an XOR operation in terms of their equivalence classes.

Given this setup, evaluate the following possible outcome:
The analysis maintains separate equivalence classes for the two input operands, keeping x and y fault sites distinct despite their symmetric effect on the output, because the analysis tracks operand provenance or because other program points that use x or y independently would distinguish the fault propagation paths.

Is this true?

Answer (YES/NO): NO